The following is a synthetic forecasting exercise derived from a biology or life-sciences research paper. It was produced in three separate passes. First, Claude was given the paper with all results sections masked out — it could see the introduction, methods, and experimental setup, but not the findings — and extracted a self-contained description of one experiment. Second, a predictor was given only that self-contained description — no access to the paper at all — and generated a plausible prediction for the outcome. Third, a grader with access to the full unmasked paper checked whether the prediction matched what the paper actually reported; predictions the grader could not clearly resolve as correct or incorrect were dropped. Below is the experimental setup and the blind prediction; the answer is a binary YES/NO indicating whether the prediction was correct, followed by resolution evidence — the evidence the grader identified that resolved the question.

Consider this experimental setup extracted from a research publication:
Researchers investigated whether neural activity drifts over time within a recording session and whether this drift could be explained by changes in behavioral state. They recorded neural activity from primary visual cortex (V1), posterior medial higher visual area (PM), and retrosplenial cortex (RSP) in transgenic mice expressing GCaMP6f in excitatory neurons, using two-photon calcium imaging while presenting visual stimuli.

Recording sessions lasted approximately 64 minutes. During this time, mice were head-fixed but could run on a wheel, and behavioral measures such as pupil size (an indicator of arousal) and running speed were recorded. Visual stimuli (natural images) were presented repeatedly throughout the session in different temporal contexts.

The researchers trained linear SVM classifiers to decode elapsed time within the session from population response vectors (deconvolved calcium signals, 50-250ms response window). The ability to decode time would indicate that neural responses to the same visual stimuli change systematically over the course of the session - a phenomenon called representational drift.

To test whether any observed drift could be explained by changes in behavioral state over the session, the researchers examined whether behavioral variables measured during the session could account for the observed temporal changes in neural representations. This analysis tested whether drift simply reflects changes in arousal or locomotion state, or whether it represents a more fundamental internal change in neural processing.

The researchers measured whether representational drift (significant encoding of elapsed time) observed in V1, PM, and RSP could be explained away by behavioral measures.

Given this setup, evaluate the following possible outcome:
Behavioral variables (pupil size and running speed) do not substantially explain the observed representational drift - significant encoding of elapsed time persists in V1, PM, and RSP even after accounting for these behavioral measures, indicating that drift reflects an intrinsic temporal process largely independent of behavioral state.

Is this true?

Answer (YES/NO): YES